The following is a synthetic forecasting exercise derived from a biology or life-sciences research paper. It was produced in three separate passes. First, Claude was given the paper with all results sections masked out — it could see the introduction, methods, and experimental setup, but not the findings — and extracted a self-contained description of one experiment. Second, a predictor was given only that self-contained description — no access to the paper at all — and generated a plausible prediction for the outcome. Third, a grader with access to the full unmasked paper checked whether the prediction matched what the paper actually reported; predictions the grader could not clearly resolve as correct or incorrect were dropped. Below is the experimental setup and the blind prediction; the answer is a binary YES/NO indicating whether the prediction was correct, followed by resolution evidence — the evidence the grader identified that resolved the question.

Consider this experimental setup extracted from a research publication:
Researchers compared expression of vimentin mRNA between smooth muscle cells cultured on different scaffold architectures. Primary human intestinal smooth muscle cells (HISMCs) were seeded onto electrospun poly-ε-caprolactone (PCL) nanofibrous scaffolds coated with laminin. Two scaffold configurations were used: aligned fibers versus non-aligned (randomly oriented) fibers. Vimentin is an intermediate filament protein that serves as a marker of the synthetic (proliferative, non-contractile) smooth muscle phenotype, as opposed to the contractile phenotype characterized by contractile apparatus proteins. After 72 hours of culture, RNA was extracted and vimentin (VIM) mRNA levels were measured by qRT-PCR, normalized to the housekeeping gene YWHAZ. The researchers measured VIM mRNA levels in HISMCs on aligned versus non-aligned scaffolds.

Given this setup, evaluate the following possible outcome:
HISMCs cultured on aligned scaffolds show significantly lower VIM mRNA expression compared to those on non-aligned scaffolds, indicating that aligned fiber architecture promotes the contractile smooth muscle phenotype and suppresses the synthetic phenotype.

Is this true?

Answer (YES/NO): YES